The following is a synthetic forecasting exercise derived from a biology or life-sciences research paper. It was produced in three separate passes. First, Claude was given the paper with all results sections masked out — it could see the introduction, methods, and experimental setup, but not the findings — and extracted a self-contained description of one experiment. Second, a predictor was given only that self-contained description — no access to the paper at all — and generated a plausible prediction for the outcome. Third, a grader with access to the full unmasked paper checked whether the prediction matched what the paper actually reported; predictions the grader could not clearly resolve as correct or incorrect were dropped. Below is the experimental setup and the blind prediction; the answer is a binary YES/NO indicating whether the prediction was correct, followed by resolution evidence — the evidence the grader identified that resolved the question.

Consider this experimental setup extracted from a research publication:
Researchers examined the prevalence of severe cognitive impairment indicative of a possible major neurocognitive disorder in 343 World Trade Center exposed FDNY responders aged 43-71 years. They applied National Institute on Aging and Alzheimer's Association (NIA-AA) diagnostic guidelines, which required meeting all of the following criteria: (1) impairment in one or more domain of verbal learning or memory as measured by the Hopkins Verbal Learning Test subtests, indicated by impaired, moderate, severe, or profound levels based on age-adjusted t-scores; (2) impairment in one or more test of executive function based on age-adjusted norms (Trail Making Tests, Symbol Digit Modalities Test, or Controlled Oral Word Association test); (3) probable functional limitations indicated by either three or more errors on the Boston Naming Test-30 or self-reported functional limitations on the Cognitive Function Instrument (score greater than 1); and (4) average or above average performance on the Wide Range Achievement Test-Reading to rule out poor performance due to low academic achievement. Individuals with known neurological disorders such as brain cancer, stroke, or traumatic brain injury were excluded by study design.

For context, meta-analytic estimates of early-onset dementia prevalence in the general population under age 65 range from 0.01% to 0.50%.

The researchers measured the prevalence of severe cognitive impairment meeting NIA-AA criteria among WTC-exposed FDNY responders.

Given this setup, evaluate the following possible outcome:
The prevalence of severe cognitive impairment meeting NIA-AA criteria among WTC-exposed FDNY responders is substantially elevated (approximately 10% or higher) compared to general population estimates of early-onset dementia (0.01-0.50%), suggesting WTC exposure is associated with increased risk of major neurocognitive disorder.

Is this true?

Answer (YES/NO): NO